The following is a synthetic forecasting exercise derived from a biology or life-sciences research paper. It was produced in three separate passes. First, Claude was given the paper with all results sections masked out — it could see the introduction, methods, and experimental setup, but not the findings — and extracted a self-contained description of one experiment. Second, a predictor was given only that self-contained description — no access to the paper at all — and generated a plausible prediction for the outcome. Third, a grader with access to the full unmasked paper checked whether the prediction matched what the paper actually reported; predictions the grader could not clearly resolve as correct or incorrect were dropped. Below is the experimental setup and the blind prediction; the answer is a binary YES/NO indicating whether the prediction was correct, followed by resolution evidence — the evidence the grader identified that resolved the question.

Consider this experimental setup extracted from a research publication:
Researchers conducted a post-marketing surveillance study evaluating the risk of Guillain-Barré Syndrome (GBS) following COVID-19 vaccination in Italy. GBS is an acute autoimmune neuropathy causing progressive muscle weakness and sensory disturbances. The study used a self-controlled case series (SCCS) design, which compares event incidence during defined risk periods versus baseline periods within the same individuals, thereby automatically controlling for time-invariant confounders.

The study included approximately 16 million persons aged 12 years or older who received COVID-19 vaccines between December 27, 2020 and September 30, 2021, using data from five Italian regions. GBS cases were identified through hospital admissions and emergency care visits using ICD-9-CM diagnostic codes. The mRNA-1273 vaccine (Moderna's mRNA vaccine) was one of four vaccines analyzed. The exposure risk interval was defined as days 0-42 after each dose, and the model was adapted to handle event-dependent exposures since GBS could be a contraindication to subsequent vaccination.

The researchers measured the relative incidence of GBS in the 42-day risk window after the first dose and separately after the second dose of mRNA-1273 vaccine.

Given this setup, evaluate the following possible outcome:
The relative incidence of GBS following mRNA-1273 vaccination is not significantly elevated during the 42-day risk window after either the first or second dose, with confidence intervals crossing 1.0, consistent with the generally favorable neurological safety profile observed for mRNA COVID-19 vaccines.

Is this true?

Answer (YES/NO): NO